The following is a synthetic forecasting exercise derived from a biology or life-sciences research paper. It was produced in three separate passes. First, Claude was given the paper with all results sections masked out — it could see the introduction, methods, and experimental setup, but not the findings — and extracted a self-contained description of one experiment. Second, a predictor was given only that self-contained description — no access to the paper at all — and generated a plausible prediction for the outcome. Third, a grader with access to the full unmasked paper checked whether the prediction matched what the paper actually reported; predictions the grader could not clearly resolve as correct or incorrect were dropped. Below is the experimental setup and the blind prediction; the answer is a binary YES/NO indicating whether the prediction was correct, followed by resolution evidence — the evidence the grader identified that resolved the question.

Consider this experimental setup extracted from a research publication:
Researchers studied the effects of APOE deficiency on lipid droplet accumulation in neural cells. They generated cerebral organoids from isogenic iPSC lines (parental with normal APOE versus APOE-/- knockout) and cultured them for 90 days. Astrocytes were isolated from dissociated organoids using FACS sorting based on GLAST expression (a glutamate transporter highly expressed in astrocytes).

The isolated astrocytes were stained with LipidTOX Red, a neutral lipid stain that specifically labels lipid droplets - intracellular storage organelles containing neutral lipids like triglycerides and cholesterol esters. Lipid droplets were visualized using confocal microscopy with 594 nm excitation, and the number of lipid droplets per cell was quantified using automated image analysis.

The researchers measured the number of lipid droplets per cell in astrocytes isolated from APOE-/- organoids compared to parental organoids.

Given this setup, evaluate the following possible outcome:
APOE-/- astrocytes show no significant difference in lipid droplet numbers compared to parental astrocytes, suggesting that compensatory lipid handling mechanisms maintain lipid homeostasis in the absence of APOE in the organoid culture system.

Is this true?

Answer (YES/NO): NO